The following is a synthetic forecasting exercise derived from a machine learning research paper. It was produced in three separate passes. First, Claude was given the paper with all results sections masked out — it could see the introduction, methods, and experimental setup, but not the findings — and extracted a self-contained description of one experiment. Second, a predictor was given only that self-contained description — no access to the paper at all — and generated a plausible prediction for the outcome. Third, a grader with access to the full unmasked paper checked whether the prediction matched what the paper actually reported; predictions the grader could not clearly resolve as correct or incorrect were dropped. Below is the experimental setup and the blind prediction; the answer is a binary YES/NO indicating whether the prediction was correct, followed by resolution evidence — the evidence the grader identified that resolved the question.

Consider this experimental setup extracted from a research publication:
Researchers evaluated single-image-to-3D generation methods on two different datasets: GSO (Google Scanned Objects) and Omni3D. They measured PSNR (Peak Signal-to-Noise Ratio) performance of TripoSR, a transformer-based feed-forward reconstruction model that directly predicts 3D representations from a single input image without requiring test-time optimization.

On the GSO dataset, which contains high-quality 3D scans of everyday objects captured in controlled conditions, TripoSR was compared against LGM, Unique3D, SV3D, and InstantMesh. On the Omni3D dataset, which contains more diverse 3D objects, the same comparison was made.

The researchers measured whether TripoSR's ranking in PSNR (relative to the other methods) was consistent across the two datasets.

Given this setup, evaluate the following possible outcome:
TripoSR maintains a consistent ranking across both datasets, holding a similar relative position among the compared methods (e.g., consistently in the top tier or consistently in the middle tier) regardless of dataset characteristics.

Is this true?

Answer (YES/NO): NO